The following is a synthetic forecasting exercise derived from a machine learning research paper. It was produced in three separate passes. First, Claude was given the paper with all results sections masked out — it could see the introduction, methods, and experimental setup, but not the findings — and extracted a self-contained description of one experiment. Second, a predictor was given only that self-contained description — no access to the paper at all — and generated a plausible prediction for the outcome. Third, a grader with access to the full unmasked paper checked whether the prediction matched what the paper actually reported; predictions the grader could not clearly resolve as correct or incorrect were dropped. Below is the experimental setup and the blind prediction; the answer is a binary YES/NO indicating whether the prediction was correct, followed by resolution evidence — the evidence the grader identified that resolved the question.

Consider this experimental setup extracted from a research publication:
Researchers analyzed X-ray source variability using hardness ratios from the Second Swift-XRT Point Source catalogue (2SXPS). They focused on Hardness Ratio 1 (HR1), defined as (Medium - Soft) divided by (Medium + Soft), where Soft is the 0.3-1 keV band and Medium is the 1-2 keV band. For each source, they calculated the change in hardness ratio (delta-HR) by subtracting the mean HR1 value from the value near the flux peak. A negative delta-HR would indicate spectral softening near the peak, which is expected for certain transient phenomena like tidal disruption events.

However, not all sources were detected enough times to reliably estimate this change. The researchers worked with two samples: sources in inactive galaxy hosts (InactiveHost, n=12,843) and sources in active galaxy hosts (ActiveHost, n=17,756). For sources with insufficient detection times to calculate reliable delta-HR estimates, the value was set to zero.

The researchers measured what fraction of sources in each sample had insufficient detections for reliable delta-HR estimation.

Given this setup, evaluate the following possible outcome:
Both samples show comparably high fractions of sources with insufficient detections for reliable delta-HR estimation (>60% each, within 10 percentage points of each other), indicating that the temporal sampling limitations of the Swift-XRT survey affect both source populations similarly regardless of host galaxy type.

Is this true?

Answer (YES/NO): YES